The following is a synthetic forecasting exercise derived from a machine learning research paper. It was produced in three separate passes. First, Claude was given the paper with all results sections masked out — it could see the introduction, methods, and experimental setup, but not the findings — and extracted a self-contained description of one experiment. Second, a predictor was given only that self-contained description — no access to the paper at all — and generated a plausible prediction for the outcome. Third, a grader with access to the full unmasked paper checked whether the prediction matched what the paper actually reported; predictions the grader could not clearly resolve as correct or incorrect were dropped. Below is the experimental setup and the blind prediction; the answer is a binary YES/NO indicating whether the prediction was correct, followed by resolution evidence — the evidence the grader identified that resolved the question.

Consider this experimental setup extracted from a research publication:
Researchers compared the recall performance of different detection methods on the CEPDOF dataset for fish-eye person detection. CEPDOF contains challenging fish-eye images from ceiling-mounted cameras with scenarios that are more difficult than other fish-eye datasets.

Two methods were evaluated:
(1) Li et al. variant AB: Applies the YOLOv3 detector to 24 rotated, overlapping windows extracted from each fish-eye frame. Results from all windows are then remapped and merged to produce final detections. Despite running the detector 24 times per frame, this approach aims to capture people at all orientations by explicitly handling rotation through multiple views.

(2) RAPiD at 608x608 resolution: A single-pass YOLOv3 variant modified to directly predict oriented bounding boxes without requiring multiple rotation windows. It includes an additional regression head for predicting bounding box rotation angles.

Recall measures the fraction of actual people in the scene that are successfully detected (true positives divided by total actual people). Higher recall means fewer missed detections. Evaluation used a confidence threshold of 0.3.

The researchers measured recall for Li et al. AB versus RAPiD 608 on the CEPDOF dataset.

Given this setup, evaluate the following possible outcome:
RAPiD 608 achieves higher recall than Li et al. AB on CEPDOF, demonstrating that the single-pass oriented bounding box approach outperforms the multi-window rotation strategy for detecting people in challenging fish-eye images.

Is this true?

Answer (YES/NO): YES